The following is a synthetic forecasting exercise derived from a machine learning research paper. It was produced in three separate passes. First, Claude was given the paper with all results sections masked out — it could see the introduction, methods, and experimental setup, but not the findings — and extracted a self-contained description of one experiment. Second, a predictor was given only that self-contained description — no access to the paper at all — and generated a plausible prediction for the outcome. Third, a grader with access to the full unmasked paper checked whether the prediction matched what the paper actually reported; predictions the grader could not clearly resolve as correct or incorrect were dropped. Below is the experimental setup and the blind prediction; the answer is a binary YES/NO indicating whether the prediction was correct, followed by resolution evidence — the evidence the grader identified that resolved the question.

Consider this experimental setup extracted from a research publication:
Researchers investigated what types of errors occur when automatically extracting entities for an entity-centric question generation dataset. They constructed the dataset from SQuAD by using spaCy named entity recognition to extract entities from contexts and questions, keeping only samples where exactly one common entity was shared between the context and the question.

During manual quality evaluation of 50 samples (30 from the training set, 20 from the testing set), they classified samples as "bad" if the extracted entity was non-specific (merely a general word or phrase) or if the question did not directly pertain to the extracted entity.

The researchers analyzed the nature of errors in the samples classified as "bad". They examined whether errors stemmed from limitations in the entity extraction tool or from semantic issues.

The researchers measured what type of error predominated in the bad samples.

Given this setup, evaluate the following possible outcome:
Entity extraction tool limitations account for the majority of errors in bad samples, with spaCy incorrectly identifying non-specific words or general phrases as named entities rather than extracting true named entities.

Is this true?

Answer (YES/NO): NO